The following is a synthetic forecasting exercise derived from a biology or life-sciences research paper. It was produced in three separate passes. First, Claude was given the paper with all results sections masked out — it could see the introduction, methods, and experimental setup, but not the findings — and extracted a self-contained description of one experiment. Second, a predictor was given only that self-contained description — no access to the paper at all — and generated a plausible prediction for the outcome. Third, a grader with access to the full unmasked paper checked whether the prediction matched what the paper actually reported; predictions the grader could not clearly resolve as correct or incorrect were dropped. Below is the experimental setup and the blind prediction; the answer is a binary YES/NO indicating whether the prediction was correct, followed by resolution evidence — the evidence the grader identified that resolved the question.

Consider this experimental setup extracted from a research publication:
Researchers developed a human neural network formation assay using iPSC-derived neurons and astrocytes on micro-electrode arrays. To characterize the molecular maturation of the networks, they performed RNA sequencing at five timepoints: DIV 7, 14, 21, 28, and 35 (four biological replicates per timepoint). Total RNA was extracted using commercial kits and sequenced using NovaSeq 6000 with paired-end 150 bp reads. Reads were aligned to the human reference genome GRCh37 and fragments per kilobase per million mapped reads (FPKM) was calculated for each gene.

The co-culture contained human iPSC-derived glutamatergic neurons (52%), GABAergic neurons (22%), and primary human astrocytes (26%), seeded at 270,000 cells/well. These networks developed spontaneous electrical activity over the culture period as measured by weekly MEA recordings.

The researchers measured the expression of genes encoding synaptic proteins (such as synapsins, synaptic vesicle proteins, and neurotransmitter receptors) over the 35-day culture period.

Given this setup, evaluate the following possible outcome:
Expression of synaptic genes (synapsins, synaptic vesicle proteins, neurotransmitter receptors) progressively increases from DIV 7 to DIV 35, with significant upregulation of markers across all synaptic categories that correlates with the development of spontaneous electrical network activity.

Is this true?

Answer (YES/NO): NO